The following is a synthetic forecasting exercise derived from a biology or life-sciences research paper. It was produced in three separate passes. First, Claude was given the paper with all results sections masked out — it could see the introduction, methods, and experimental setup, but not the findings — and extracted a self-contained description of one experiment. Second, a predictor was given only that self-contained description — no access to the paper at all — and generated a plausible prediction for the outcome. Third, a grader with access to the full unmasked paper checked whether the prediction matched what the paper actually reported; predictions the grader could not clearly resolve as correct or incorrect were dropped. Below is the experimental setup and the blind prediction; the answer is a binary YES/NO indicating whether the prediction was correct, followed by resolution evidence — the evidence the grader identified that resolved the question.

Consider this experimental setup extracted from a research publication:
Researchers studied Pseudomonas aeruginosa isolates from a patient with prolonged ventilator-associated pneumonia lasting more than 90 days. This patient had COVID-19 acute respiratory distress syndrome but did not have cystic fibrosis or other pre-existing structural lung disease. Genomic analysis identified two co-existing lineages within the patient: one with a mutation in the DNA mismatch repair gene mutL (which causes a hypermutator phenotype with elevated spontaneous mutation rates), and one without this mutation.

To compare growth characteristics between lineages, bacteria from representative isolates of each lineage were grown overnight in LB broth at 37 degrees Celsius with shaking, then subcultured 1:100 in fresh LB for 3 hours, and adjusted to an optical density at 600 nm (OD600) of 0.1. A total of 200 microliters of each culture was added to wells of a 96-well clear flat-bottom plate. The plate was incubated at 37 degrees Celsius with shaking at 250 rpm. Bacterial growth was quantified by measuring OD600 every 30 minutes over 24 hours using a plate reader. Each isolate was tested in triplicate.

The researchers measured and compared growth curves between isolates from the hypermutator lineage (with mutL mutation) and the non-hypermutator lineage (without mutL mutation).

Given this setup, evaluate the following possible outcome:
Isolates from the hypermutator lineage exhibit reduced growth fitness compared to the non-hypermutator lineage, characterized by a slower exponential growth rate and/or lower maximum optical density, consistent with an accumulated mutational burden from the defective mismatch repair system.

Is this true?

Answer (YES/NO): NO